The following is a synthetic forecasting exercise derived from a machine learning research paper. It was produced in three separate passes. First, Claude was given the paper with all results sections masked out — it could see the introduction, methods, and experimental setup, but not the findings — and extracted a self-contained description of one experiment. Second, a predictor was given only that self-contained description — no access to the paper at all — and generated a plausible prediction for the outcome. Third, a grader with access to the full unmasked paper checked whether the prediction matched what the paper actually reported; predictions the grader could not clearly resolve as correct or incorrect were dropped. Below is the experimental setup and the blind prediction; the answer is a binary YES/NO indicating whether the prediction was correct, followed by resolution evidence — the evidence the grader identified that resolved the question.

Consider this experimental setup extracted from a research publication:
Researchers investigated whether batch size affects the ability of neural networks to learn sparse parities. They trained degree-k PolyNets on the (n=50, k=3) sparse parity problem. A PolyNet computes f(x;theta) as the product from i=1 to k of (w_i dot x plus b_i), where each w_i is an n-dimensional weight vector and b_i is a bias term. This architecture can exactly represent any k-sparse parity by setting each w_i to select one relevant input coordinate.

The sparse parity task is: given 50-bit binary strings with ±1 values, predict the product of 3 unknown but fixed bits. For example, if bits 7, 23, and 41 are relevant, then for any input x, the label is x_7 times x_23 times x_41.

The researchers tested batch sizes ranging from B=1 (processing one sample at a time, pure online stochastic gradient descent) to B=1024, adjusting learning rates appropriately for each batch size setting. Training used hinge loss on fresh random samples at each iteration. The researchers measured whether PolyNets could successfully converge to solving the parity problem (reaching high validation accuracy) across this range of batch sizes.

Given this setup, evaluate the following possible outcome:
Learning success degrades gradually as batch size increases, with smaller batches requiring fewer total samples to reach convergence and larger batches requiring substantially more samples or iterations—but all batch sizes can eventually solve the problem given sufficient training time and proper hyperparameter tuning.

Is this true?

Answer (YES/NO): NO